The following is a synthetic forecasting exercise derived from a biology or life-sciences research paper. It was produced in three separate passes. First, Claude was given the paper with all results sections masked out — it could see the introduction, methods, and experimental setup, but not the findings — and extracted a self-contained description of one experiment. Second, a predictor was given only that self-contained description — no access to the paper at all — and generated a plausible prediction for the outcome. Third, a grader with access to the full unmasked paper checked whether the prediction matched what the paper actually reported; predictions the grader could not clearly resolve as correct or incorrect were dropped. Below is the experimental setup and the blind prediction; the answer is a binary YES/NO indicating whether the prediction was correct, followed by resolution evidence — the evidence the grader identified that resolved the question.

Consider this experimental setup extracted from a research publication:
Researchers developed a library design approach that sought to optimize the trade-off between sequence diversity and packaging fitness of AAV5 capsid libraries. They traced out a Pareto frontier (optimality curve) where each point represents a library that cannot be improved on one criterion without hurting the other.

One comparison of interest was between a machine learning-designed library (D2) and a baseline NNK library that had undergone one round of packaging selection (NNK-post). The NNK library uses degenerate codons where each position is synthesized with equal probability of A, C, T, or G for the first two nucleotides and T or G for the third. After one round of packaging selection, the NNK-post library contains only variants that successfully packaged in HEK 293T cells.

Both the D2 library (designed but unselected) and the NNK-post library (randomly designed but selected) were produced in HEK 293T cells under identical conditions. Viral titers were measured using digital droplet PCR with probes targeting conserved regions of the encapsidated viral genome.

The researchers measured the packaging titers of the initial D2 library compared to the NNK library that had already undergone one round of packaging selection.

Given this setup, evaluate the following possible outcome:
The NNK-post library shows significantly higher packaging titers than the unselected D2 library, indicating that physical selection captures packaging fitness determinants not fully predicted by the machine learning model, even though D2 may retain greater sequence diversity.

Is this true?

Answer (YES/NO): NO